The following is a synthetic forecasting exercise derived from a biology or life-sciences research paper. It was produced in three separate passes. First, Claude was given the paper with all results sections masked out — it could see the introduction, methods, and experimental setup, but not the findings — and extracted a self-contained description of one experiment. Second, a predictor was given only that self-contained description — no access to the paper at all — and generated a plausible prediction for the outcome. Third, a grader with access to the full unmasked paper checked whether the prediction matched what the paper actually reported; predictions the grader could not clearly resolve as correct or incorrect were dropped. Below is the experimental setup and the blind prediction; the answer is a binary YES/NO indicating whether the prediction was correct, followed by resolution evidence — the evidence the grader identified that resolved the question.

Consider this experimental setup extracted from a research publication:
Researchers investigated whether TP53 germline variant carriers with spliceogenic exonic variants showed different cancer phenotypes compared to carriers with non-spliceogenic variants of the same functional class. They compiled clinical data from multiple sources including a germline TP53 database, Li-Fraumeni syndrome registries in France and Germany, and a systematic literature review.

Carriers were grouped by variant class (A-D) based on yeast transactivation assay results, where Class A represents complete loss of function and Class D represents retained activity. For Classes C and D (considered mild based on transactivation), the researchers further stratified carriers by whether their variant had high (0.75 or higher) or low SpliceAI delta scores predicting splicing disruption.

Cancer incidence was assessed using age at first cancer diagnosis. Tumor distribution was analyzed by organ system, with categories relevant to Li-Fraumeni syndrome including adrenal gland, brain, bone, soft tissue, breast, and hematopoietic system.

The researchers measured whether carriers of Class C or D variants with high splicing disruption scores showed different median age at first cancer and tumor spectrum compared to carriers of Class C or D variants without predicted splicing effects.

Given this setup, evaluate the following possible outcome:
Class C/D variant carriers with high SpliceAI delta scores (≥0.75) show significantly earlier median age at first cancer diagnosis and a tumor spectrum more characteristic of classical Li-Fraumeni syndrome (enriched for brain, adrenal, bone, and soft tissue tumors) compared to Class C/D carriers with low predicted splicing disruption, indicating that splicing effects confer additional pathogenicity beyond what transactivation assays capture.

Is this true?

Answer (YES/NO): NO